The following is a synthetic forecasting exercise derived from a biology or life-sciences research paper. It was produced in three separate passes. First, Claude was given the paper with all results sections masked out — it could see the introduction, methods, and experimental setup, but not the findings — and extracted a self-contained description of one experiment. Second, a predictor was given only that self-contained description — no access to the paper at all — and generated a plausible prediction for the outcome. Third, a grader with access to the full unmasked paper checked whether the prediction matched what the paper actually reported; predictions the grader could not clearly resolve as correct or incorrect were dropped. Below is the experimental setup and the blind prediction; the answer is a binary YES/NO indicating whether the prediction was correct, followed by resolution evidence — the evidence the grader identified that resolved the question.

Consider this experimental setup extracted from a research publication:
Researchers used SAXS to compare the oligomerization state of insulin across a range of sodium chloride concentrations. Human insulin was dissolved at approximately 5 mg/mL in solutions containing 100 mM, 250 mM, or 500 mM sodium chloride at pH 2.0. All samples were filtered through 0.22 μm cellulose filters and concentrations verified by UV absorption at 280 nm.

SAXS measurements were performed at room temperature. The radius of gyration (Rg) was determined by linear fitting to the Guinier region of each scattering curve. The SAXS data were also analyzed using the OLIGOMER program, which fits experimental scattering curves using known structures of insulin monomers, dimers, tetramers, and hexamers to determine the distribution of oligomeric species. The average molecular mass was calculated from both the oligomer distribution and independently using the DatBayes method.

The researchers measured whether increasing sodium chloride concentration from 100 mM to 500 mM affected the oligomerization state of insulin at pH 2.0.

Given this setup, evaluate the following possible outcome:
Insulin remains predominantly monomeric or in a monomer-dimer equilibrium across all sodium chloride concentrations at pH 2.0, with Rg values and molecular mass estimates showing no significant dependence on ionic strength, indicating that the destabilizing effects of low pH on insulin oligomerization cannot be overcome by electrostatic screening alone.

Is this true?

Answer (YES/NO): NO